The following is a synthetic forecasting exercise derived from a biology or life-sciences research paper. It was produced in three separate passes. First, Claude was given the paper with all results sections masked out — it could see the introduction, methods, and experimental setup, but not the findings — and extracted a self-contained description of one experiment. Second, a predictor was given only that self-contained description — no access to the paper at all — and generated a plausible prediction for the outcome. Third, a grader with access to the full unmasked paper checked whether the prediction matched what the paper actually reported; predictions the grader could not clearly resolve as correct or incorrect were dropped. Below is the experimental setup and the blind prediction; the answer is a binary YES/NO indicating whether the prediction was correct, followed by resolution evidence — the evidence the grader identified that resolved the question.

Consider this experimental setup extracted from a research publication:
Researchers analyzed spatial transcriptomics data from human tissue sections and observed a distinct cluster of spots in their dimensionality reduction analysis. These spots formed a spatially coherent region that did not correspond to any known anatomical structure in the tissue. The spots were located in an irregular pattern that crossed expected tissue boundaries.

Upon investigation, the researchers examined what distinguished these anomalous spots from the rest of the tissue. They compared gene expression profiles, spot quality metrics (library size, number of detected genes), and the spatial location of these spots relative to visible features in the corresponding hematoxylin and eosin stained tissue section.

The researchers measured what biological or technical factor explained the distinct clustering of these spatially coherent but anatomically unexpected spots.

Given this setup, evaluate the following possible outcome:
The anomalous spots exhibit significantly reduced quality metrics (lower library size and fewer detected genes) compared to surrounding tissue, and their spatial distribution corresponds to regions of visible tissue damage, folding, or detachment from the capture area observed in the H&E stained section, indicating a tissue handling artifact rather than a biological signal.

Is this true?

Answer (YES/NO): NO